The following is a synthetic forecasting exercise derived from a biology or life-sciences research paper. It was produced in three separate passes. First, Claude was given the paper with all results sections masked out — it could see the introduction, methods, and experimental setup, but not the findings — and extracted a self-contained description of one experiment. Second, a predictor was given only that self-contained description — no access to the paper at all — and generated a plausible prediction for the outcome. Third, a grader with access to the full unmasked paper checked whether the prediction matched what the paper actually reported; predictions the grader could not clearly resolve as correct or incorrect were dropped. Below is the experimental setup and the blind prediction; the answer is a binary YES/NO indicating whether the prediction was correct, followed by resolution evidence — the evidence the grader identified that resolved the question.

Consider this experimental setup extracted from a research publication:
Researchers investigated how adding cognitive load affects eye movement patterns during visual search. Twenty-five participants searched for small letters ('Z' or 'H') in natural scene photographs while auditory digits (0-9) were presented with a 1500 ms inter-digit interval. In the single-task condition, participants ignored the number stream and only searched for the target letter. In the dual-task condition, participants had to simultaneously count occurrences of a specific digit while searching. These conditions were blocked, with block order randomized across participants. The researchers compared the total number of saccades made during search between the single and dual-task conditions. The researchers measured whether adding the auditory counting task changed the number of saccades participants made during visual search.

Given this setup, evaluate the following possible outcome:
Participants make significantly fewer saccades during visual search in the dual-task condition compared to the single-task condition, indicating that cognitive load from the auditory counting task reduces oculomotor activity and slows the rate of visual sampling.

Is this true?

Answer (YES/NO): YES